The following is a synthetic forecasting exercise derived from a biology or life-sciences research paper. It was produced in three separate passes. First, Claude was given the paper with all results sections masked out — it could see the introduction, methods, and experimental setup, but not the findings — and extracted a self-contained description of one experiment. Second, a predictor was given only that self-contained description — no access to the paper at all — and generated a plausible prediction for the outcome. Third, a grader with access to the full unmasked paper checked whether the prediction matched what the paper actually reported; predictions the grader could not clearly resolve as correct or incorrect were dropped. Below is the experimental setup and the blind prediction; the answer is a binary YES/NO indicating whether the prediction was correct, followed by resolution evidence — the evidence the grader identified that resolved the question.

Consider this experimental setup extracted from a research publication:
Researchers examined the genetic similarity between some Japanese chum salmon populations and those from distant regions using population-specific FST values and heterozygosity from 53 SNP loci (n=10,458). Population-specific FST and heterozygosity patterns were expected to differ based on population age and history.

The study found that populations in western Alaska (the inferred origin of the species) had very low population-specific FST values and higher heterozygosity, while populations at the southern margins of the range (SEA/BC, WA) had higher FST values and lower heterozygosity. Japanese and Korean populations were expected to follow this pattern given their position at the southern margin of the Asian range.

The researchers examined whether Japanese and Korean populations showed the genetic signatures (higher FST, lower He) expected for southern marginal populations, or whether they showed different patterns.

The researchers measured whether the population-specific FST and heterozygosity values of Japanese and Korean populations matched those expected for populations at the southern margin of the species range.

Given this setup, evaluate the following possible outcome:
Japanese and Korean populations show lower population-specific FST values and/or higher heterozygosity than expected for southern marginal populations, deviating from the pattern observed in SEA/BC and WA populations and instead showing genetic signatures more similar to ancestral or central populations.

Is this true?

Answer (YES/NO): NO